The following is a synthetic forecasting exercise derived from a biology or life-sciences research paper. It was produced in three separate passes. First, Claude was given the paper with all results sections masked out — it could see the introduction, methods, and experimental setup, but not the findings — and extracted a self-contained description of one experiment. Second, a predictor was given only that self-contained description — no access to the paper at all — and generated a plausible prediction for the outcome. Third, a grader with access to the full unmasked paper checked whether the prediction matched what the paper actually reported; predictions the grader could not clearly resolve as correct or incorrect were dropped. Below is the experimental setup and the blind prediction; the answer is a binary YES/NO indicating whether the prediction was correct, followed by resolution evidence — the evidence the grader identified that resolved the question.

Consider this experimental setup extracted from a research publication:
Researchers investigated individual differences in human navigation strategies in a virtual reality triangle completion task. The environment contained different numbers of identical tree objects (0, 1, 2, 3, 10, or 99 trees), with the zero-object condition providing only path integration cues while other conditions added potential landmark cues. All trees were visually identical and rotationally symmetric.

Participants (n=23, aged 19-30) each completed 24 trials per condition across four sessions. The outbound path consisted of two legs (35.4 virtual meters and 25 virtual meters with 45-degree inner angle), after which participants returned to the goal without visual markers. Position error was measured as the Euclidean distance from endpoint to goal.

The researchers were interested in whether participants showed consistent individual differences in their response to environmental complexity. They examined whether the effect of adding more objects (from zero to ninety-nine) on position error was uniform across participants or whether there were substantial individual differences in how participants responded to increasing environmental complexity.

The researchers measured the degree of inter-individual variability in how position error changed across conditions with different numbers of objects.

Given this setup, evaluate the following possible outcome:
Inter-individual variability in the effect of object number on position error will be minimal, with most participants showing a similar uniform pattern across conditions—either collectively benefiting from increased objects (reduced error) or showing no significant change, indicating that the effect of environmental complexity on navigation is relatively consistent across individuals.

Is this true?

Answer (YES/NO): NO